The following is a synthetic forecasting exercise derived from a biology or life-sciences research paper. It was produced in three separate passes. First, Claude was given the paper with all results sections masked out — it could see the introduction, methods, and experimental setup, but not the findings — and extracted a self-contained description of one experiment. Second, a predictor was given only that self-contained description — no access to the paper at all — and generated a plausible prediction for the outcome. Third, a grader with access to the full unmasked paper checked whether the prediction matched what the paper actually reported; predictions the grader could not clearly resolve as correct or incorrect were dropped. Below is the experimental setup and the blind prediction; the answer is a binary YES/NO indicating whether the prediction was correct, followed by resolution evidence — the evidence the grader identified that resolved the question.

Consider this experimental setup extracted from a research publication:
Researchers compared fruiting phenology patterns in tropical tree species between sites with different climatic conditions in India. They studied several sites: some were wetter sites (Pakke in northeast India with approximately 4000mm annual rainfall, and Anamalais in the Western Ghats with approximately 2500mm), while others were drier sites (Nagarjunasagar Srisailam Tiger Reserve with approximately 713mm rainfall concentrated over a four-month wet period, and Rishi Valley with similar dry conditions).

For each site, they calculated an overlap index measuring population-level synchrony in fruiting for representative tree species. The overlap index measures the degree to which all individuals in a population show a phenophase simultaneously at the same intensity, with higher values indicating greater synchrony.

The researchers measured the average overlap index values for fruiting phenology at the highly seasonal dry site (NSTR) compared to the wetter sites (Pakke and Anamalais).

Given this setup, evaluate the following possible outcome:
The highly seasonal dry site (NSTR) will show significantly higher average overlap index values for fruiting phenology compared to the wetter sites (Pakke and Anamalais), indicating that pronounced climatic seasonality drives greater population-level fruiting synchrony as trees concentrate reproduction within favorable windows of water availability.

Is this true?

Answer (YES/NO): YES